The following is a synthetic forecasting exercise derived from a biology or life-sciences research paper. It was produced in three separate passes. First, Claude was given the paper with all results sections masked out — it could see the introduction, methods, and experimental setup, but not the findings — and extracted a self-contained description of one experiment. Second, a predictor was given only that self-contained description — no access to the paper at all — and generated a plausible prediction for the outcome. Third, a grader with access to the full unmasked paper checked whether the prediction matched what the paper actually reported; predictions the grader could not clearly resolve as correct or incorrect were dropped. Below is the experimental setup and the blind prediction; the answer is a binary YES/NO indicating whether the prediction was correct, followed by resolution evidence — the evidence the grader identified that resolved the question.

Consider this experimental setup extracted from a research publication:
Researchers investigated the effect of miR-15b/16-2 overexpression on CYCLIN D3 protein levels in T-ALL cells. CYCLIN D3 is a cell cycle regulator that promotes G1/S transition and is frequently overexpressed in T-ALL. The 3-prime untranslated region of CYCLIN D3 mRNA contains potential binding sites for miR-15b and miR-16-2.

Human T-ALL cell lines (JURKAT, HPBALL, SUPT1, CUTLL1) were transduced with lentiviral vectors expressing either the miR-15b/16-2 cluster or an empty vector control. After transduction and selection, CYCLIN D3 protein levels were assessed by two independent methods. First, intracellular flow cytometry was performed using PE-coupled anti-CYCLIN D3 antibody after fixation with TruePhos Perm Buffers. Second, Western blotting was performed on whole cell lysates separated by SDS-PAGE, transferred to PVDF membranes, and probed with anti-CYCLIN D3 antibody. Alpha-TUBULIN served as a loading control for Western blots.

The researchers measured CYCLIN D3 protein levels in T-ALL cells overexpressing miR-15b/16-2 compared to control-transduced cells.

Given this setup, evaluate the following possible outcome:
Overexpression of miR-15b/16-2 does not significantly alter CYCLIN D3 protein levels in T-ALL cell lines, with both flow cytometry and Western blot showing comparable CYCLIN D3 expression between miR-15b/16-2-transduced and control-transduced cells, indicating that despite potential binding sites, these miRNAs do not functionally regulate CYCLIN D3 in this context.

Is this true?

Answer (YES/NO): NO